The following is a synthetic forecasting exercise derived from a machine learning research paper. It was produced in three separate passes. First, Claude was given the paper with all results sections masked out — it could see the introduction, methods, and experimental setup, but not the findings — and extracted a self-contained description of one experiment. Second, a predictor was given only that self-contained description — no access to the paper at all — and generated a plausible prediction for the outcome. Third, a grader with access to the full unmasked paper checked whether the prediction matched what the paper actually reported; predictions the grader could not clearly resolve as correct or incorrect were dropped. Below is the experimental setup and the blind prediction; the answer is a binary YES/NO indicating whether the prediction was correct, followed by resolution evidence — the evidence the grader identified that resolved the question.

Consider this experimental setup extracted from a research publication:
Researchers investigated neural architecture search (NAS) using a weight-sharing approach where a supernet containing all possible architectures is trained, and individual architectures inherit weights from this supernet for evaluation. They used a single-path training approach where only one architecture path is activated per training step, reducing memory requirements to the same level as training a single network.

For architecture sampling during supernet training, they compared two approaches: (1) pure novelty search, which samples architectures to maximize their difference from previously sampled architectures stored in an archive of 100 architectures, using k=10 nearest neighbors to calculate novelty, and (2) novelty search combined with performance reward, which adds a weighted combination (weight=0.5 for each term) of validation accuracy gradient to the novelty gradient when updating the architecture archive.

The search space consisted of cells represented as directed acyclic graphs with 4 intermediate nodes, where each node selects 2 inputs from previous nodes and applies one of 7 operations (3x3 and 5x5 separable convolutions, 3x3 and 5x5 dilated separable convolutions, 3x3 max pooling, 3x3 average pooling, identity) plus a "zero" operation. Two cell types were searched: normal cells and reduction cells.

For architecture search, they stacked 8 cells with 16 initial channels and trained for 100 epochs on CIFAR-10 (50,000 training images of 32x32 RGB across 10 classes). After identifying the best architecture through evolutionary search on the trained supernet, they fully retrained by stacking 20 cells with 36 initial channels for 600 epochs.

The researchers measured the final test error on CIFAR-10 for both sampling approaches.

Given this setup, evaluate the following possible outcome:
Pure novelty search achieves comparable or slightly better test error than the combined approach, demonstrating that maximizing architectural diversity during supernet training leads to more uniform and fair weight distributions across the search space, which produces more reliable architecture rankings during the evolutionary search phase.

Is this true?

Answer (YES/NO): YES